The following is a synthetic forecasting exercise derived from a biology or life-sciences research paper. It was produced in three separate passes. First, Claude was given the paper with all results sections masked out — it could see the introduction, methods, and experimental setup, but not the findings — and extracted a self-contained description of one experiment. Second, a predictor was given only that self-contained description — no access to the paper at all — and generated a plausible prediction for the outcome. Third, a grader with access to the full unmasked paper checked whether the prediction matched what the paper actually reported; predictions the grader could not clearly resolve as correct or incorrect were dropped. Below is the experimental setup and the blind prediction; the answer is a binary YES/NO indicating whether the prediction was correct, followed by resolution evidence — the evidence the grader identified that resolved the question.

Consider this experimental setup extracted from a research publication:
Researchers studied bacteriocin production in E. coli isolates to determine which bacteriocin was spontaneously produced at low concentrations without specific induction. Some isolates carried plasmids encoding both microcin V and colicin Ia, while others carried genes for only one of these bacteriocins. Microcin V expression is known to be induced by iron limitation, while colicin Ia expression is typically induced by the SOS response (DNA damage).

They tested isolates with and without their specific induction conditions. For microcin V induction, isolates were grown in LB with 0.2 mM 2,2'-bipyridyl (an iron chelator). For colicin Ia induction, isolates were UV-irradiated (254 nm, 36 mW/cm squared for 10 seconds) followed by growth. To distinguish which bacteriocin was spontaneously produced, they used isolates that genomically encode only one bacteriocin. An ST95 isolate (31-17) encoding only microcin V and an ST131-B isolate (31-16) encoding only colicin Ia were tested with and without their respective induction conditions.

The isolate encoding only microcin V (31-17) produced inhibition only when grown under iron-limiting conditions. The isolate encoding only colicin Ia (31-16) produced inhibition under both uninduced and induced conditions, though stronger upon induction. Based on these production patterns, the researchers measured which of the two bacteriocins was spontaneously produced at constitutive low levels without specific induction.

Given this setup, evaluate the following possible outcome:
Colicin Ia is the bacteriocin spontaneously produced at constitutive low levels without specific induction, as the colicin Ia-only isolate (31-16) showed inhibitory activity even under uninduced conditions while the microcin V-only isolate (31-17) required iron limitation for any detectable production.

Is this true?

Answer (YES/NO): YES